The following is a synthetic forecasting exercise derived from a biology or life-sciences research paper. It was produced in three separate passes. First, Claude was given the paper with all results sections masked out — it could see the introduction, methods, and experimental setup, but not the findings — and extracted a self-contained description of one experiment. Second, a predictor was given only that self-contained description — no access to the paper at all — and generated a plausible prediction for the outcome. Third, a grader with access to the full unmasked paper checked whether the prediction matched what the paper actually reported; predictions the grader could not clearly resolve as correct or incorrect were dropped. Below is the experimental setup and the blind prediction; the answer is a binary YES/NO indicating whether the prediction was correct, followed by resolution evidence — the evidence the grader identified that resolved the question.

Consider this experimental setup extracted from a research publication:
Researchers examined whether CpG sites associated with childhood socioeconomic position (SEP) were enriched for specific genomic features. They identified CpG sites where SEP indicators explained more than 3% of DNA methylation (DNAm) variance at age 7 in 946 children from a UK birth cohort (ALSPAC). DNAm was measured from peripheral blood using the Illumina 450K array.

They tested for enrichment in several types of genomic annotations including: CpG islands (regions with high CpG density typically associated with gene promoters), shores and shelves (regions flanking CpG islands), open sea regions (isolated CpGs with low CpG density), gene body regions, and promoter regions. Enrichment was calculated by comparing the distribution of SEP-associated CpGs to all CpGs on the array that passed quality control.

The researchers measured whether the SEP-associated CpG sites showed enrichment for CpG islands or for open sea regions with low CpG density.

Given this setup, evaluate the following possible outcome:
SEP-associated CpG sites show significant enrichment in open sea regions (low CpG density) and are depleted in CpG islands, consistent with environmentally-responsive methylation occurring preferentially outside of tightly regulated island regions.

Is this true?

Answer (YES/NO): NO